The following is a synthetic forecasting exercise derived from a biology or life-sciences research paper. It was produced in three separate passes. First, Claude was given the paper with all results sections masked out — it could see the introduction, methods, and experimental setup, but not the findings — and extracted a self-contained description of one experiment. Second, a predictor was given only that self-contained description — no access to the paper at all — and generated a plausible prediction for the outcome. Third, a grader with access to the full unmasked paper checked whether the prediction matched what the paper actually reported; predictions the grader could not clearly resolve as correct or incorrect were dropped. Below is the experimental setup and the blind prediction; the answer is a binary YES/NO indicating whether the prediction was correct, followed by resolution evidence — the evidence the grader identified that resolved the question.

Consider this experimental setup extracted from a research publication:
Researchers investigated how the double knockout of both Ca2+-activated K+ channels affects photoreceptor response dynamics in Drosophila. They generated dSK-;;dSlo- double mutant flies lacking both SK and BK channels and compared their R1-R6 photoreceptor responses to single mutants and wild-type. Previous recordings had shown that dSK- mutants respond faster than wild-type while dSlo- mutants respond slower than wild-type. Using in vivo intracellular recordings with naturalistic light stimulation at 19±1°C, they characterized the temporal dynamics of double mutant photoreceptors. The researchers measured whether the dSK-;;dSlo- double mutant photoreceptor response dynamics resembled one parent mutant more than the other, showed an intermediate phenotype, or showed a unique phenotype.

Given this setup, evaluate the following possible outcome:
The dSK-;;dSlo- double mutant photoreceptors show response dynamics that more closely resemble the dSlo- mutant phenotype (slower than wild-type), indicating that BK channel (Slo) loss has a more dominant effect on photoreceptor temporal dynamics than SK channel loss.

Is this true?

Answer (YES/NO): NO